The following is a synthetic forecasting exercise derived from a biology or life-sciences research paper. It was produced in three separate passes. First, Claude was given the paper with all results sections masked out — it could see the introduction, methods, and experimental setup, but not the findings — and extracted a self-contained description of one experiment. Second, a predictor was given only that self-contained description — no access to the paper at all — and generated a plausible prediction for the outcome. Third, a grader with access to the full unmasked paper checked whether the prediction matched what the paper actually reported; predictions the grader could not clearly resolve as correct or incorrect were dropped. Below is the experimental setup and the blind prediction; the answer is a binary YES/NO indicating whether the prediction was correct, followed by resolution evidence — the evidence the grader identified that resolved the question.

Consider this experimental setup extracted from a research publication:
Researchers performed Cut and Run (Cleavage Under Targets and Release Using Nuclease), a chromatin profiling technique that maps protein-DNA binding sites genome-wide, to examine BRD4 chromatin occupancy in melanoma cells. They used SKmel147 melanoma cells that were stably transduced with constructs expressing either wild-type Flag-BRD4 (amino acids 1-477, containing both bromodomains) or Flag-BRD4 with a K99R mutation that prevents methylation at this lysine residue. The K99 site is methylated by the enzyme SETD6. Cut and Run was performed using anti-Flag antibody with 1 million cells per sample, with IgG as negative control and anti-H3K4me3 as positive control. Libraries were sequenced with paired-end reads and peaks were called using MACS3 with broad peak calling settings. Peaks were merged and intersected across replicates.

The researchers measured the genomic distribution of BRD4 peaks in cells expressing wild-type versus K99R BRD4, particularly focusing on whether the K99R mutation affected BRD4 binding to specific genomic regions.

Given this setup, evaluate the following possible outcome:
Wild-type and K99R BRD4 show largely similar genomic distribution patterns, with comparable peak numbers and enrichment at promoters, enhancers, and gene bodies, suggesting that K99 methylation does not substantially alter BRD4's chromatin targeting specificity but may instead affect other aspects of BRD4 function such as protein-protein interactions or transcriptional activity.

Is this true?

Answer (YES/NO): NO